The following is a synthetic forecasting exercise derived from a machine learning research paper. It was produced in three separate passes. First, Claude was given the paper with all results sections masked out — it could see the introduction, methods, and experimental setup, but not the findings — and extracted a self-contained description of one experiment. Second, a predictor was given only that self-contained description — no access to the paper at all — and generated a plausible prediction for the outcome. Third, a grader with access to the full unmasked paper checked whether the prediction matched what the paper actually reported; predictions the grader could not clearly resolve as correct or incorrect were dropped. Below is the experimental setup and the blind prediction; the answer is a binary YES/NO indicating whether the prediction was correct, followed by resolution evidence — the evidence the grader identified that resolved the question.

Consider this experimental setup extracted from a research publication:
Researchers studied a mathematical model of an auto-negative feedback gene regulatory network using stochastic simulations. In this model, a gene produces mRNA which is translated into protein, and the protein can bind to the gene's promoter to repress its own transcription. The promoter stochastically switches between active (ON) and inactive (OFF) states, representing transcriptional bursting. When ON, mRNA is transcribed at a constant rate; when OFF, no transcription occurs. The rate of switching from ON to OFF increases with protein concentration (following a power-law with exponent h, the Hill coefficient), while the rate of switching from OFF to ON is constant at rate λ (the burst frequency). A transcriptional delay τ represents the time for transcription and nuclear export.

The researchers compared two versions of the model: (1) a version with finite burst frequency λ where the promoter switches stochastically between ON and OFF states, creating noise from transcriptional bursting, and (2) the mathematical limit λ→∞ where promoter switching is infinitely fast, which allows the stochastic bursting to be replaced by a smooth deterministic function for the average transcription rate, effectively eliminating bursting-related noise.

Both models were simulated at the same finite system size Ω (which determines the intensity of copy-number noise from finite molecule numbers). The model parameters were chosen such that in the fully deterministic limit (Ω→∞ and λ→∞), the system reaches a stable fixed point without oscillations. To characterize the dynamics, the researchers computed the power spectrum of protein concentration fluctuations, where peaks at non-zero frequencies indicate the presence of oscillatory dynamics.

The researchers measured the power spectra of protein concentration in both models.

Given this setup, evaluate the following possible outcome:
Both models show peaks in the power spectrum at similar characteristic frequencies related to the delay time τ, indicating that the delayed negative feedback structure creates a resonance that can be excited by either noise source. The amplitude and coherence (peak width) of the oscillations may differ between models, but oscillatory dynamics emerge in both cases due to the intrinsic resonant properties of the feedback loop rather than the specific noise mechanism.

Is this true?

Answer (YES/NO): YES